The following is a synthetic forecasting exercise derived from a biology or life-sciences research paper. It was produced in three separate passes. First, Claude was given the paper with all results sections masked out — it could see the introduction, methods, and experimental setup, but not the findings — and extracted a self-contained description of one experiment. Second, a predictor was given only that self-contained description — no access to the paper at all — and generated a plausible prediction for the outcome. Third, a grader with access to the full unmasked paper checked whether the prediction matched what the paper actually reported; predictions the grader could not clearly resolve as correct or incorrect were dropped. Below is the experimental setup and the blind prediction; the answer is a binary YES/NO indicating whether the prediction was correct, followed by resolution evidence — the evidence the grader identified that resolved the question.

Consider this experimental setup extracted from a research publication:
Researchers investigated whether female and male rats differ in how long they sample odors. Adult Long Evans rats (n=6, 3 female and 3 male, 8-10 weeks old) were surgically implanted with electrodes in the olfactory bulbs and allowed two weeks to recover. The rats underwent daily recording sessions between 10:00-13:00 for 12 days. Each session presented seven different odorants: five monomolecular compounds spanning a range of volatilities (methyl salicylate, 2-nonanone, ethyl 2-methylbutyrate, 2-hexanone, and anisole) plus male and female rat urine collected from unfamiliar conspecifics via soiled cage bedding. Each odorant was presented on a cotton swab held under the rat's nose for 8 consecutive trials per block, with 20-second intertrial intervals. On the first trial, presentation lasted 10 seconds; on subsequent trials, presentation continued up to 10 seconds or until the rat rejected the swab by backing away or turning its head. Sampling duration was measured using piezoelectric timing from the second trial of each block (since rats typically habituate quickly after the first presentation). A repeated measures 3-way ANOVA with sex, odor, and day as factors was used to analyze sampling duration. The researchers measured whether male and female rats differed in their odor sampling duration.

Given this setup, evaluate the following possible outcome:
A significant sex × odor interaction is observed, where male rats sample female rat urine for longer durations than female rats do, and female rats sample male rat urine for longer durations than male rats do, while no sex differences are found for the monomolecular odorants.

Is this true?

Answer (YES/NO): NO